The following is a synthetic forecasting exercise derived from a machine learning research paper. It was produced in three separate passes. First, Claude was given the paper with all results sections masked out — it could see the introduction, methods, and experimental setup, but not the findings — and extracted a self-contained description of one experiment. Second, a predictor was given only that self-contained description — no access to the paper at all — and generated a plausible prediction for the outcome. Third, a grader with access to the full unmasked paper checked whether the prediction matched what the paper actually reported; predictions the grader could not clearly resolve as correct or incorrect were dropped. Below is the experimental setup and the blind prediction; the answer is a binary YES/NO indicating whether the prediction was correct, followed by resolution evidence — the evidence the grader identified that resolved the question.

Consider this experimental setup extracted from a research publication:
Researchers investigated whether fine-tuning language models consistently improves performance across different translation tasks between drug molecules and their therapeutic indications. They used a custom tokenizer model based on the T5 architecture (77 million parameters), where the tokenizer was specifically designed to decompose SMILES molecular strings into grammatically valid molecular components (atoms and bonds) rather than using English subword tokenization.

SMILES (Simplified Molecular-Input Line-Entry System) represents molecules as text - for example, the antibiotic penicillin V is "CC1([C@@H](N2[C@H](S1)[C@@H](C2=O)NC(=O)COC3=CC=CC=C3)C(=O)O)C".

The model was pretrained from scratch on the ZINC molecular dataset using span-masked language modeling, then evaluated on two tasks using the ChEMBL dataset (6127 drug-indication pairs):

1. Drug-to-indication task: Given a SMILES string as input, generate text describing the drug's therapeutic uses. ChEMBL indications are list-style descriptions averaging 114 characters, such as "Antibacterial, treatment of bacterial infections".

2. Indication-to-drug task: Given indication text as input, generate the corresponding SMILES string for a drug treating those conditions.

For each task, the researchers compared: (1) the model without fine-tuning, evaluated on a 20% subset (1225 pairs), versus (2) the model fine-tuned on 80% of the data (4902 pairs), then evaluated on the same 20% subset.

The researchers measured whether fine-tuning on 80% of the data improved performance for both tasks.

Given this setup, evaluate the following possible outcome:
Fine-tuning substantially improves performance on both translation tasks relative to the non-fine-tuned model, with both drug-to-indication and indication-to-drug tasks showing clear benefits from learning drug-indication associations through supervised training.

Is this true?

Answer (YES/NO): NO